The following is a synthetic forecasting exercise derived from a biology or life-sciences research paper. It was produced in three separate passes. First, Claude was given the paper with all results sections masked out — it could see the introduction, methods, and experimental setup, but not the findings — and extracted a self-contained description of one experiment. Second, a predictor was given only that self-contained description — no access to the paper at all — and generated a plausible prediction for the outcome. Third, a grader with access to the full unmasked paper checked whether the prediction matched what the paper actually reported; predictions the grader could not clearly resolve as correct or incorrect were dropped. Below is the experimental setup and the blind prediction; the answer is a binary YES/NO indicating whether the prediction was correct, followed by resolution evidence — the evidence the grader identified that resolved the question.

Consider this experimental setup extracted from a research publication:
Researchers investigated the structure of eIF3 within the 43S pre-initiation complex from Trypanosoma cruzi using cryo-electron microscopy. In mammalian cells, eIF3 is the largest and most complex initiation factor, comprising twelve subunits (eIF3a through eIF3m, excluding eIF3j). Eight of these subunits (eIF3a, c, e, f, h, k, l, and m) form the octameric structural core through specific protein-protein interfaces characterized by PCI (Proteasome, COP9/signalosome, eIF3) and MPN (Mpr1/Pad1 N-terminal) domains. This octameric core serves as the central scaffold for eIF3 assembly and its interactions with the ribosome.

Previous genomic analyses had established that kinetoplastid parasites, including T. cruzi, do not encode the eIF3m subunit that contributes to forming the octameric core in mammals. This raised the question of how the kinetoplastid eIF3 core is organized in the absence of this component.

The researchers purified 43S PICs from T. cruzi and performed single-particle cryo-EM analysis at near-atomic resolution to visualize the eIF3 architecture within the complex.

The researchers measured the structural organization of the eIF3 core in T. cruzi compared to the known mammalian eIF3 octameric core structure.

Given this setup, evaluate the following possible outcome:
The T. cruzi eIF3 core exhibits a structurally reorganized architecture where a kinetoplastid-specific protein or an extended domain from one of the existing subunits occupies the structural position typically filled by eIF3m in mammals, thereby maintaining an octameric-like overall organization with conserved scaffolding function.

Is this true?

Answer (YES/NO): NO